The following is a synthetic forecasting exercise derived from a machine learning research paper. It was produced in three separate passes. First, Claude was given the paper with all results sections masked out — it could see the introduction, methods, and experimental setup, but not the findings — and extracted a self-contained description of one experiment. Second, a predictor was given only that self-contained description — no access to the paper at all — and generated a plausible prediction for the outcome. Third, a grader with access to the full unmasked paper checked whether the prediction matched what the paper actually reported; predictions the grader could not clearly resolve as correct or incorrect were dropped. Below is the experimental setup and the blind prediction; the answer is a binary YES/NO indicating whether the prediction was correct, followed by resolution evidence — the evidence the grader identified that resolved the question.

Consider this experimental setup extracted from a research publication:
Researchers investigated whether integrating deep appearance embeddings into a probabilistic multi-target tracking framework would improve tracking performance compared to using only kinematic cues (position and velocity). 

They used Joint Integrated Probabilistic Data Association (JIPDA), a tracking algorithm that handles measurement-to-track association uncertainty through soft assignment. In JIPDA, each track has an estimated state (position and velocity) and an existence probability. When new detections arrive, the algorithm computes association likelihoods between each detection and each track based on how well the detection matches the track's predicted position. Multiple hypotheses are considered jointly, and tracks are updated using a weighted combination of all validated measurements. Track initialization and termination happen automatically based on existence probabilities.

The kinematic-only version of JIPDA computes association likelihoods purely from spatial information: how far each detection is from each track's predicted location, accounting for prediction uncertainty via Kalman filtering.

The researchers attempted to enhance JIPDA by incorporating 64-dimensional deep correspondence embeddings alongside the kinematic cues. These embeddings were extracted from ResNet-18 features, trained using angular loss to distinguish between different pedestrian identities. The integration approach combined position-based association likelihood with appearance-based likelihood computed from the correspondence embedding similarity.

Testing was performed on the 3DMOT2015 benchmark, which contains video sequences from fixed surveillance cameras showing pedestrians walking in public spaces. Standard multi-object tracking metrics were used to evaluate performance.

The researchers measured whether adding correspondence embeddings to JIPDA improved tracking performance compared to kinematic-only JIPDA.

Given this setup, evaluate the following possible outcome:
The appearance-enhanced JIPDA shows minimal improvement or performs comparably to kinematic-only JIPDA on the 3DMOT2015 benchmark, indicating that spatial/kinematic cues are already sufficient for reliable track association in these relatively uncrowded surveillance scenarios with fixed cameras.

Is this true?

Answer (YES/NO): YES